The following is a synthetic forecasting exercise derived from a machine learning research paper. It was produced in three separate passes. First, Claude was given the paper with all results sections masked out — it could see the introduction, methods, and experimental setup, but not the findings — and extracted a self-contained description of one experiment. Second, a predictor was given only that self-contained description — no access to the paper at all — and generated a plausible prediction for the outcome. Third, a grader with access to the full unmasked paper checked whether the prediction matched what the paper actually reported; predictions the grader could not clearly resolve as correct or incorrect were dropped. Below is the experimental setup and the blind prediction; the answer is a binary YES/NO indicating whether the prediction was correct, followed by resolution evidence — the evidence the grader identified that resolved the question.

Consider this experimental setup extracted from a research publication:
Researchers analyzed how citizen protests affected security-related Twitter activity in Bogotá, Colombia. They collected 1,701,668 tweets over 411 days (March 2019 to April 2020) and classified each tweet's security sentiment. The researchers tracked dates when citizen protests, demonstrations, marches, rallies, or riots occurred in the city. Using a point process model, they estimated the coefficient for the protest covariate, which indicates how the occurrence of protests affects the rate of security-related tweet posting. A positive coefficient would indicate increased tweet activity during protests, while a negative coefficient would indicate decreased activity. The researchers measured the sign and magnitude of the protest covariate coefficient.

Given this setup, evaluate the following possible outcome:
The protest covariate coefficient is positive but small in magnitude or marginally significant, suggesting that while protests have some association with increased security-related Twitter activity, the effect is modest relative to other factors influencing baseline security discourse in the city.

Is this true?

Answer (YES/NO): NO